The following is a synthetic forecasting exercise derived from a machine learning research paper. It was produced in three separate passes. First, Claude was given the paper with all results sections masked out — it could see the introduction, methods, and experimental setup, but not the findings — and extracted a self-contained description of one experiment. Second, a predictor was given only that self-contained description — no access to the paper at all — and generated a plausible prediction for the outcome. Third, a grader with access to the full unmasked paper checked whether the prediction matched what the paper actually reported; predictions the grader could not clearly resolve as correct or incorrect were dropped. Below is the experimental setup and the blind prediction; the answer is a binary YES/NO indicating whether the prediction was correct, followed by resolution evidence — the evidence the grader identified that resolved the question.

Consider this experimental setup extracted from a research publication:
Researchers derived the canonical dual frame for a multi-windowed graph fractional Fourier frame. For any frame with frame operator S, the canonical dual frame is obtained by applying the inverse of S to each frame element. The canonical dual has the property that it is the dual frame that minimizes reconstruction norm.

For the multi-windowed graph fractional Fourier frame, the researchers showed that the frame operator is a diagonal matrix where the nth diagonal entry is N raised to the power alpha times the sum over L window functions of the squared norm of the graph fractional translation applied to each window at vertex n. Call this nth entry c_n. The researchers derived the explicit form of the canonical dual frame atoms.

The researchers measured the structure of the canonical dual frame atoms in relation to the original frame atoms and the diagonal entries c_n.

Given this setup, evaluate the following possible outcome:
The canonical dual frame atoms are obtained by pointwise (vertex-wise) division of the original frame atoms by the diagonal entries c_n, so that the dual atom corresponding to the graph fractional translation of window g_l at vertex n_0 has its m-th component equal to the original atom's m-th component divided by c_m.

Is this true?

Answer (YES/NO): YES